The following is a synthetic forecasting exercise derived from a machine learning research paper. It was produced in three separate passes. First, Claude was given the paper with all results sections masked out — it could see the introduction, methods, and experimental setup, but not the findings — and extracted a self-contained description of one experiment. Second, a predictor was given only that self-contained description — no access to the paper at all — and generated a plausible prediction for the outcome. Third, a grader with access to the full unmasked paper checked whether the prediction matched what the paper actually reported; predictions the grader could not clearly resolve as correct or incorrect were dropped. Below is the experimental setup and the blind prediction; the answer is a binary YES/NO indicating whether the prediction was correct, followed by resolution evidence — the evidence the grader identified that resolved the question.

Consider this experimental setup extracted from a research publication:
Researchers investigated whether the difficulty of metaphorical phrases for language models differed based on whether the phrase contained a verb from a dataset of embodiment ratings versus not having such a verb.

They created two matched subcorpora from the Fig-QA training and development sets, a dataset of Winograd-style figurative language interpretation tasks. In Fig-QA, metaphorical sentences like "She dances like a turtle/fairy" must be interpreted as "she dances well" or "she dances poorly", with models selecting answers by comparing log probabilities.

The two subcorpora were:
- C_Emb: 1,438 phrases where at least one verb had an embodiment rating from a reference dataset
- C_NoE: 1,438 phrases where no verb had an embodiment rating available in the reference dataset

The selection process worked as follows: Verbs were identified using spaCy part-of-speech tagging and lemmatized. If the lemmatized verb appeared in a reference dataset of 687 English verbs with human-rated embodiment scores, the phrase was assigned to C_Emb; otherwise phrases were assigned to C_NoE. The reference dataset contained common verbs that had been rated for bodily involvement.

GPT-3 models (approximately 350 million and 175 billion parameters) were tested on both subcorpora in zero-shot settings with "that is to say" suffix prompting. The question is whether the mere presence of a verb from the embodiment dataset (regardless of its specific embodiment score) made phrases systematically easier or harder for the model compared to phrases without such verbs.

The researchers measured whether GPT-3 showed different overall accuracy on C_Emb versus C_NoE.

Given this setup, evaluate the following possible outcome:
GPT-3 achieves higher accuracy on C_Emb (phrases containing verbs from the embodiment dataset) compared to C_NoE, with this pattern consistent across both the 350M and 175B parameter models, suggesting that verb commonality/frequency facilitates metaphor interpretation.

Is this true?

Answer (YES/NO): NO